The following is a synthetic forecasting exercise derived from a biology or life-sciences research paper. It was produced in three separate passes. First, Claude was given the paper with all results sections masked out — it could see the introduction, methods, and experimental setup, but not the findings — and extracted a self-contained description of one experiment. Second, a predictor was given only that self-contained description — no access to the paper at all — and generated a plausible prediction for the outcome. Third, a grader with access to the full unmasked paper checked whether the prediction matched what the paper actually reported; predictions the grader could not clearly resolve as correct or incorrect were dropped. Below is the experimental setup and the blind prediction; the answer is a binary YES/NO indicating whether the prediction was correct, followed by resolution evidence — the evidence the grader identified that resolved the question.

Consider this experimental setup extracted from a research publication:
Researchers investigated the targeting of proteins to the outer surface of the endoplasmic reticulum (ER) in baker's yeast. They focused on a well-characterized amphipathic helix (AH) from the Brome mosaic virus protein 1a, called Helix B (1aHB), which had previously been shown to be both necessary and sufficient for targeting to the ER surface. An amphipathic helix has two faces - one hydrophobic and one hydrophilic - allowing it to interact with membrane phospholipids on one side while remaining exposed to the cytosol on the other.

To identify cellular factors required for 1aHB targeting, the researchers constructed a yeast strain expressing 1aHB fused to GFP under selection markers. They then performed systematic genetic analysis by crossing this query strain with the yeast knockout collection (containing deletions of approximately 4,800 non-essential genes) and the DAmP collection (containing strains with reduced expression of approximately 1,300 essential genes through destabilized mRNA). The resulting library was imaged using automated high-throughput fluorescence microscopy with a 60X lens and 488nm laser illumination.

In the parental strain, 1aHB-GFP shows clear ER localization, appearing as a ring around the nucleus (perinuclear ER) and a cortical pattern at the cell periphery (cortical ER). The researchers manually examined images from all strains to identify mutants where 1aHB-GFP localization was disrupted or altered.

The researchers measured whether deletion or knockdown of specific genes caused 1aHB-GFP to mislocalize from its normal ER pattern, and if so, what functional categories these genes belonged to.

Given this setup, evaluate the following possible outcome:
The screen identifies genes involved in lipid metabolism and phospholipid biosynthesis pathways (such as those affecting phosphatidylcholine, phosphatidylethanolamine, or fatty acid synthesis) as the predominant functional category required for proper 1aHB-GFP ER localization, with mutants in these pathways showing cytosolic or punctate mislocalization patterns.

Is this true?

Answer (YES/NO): NO